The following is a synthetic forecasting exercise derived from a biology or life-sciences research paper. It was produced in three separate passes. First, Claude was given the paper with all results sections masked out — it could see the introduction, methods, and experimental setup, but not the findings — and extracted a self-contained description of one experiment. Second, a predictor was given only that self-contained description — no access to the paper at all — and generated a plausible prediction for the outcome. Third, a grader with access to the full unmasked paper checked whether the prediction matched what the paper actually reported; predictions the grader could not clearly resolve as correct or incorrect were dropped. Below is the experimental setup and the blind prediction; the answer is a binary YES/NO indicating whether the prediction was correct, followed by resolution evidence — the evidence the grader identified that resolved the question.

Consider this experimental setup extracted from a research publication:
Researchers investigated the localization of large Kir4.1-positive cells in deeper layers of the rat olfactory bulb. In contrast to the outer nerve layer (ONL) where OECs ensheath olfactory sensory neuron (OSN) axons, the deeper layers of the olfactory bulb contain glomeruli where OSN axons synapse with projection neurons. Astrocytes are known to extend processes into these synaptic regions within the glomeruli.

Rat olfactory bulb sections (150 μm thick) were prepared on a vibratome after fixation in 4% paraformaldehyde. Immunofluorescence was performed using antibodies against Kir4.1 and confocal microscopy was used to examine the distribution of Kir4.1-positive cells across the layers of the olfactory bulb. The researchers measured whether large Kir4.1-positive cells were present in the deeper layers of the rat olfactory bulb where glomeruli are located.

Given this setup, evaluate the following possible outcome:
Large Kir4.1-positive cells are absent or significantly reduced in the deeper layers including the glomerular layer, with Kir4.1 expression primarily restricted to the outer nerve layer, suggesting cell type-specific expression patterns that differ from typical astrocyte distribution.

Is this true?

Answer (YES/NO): NO